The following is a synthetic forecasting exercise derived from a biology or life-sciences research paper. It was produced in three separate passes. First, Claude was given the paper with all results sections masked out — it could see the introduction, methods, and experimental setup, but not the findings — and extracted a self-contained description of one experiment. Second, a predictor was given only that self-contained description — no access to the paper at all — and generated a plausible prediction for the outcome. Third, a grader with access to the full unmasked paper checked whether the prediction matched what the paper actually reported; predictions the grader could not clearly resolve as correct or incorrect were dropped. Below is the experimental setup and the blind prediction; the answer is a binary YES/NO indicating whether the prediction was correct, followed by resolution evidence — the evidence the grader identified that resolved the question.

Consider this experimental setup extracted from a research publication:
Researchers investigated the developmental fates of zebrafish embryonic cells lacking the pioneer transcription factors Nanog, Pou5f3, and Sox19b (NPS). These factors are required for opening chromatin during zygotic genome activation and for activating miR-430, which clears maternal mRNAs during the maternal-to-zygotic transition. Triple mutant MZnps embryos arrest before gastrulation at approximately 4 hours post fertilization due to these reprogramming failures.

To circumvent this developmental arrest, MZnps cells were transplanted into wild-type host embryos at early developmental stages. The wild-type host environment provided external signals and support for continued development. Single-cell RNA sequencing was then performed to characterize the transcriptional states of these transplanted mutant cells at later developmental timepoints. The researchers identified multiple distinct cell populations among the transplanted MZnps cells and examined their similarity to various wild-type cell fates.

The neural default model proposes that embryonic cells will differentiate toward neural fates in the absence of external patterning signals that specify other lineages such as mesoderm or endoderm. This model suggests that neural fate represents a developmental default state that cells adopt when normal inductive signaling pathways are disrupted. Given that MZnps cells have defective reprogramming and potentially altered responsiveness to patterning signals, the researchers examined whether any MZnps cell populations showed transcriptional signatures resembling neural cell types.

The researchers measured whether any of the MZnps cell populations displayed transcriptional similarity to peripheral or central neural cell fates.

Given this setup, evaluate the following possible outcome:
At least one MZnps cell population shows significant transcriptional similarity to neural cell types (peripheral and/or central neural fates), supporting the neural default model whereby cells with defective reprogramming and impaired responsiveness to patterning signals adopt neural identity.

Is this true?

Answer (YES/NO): YES